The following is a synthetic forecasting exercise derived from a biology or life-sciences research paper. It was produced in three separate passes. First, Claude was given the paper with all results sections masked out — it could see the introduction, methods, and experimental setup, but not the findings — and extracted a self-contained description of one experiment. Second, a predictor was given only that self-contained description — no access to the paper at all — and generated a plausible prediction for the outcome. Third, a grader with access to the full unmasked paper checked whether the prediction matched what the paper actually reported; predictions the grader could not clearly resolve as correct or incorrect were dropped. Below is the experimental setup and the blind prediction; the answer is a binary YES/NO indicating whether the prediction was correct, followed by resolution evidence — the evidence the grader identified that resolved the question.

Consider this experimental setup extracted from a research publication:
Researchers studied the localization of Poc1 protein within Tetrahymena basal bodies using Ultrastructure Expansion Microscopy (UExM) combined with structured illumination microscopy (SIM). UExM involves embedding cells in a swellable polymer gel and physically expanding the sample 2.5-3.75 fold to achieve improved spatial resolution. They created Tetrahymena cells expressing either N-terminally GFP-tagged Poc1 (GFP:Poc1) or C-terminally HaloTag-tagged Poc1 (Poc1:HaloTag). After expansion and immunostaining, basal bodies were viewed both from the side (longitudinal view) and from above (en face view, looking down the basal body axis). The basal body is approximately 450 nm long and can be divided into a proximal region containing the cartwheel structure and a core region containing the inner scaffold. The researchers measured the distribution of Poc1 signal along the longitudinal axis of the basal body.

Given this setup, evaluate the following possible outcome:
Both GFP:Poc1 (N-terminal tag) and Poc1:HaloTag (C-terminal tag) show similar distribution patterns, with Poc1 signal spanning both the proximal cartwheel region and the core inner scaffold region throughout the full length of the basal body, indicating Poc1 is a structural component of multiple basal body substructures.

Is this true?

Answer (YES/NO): YES